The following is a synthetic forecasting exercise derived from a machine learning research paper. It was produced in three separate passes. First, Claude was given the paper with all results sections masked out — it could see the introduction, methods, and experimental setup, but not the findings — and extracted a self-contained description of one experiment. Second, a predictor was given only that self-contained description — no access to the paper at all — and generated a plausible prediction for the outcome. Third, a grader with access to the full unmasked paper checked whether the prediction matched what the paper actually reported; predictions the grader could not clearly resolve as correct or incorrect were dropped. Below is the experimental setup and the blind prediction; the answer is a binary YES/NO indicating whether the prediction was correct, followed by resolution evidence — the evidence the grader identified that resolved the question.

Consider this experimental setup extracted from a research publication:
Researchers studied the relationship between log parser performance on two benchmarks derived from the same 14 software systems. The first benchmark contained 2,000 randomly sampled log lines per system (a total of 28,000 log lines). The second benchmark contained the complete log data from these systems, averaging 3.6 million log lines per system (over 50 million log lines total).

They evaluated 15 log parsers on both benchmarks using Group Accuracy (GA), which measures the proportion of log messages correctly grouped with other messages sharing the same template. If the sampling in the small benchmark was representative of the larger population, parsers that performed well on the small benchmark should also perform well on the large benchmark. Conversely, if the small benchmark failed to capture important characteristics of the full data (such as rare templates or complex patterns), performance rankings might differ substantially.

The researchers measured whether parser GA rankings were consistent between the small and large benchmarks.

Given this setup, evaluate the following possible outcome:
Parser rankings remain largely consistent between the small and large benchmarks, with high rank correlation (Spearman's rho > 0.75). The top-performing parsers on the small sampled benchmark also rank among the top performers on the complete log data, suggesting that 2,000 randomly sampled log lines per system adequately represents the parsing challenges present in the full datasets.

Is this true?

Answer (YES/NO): NO